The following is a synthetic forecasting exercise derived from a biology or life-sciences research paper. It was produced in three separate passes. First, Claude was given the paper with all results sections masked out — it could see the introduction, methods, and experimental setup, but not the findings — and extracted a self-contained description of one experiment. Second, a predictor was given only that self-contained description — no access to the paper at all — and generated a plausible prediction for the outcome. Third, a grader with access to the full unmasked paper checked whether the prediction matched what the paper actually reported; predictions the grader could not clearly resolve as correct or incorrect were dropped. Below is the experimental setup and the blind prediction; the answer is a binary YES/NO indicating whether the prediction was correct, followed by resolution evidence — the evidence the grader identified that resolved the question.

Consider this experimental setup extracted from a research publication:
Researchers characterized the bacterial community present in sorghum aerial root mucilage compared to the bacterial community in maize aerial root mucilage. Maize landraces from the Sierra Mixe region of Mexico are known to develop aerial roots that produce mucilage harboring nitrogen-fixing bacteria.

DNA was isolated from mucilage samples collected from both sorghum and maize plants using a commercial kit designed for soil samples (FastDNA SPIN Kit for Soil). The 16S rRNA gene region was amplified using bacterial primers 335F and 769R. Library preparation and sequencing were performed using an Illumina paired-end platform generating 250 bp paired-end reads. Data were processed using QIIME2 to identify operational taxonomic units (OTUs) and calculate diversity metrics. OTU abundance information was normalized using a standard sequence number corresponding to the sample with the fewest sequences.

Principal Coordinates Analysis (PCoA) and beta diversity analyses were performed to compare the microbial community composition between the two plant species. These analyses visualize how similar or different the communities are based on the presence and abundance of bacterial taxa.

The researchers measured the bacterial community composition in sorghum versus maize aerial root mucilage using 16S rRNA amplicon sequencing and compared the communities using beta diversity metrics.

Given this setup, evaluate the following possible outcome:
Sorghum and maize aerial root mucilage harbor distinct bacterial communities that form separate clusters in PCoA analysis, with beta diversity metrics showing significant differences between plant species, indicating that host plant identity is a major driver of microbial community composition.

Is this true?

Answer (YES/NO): YES